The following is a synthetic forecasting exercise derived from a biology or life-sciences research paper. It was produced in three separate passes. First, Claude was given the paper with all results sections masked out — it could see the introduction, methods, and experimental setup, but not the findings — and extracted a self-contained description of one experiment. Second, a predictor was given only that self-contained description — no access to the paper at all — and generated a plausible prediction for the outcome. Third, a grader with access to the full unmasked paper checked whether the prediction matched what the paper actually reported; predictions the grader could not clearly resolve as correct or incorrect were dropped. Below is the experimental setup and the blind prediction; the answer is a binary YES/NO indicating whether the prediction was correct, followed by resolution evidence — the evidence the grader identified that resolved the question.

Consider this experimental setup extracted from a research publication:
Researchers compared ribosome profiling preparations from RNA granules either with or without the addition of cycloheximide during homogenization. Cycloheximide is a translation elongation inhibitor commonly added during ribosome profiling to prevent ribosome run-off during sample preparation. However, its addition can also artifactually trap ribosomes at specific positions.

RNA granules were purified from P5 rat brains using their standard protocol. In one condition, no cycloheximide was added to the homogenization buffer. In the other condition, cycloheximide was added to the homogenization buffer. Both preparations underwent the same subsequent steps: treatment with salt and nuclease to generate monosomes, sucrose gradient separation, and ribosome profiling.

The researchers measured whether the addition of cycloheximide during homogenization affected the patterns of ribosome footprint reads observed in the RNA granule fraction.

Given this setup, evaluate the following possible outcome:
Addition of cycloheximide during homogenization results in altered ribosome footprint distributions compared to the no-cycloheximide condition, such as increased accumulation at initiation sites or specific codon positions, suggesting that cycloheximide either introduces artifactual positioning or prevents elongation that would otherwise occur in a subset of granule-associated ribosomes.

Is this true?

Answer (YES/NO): NO